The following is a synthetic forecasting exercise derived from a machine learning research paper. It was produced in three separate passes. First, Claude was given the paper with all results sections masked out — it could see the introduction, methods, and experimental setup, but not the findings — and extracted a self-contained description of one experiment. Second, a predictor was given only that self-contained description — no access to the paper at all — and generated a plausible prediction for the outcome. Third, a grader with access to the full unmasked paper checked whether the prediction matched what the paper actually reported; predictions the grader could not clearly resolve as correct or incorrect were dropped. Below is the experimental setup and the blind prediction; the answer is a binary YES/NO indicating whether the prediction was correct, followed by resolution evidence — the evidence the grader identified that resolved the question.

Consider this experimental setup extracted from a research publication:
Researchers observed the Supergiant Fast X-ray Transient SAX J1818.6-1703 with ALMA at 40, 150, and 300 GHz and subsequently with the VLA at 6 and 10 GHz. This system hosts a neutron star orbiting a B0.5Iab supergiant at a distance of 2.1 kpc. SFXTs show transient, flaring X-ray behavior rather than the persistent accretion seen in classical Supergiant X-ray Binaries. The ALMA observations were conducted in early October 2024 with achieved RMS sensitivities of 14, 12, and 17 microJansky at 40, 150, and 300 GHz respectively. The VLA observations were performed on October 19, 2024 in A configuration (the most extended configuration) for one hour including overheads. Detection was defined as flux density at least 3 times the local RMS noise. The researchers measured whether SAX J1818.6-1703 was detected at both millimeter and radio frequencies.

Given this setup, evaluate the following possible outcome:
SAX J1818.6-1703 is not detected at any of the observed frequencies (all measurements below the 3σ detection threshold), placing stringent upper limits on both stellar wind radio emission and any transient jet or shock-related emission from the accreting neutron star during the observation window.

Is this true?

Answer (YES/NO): NO